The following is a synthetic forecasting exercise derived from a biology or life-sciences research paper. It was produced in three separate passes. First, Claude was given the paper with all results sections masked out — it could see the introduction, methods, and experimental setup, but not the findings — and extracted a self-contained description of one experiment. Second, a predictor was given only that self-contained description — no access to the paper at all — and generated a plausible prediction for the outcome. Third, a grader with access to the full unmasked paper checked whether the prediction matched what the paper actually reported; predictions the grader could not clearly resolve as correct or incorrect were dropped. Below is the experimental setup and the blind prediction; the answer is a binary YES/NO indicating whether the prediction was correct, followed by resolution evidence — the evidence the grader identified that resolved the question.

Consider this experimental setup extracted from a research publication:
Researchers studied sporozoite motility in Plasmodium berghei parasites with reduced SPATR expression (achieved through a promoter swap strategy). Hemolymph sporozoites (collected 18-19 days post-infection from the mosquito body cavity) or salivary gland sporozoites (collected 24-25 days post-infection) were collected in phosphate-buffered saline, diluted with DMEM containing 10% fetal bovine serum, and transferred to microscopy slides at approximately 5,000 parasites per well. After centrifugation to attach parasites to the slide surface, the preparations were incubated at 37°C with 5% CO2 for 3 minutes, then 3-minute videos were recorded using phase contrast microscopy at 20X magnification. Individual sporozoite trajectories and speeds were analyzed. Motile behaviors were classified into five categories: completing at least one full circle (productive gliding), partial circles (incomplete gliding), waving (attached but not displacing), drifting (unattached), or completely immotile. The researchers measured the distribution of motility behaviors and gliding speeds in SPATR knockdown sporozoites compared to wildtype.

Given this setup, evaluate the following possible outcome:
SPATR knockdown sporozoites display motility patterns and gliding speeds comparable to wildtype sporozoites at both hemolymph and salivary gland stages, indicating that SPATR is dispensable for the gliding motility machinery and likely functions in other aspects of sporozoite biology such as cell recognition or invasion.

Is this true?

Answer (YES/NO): NO